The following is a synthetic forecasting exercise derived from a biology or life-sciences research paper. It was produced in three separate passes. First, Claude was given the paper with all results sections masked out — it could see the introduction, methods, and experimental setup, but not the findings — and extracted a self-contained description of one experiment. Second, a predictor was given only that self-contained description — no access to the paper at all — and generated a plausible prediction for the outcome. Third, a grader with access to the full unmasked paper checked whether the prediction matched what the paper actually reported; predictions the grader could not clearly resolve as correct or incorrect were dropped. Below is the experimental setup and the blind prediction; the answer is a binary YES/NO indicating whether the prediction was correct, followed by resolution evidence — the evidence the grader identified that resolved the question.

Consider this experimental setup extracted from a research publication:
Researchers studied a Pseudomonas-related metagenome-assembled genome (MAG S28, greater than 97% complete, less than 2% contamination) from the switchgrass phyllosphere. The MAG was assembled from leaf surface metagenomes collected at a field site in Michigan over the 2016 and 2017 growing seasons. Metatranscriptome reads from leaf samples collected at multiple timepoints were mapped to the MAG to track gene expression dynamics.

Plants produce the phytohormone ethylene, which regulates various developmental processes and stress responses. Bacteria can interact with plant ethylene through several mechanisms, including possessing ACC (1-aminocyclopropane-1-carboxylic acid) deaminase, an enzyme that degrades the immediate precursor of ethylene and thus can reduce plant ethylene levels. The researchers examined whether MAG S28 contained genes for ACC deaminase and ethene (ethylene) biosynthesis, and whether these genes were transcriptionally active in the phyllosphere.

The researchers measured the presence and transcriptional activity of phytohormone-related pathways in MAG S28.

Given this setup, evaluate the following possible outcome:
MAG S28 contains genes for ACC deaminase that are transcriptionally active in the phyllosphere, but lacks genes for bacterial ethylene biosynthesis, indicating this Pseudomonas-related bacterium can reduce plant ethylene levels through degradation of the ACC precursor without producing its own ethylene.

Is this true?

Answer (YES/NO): NO